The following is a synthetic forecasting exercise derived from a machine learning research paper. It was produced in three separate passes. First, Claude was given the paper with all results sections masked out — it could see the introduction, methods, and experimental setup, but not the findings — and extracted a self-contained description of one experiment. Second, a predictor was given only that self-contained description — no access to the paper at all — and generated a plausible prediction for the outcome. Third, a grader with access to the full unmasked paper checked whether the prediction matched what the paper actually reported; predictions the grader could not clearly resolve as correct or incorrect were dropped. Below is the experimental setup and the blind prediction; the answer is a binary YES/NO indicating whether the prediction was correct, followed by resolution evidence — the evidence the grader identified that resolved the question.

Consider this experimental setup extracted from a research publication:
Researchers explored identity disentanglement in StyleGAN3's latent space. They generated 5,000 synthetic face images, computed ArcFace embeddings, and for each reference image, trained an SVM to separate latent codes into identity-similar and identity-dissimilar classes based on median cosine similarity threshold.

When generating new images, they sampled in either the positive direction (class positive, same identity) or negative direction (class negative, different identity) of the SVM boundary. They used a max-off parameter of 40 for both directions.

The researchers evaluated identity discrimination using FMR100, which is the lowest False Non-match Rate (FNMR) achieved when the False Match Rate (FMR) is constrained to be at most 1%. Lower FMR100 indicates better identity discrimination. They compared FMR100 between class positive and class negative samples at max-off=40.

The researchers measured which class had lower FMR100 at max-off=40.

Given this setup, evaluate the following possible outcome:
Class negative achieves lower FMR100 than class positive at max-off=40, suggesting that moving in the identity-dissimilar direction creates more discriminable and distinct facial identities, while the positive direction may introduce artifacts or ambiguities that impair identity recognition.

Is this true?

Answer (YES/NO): NO